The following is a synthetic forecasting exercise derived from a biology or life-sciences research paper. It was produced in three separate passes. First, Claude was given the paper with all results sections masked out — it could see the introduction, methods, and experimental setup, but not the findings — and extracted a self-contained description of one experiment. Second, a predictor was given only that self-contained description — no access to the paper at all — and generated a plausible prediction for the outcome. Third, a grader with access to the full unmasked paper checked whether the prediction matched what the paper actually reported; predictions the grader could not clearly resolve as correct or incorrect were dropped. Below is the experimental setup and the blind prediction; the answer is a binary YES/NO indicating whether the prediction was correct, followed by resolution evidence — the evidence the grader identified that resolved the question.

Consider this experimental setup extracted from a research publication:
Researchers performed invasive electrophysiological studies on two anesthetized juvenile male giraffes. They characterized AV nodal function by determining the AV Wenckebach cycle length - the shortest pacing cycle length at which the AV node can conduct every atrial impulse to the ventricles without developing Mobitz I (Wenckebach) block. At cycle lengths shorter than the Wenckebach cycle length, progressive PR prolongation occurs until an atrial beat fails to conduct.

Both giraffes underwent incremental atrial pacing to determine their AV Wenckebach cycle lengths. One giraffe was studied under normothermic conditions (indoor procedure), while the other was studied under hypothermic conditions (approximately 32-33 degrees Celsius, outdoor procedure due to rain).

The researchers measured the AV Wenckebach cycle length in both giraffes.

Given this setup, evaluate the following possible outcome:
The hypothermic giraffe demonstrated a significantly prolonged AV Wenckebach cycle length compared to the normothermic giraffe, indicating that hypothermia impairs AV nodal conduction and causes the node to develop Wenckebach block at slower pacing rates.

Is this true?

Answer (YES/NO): NO